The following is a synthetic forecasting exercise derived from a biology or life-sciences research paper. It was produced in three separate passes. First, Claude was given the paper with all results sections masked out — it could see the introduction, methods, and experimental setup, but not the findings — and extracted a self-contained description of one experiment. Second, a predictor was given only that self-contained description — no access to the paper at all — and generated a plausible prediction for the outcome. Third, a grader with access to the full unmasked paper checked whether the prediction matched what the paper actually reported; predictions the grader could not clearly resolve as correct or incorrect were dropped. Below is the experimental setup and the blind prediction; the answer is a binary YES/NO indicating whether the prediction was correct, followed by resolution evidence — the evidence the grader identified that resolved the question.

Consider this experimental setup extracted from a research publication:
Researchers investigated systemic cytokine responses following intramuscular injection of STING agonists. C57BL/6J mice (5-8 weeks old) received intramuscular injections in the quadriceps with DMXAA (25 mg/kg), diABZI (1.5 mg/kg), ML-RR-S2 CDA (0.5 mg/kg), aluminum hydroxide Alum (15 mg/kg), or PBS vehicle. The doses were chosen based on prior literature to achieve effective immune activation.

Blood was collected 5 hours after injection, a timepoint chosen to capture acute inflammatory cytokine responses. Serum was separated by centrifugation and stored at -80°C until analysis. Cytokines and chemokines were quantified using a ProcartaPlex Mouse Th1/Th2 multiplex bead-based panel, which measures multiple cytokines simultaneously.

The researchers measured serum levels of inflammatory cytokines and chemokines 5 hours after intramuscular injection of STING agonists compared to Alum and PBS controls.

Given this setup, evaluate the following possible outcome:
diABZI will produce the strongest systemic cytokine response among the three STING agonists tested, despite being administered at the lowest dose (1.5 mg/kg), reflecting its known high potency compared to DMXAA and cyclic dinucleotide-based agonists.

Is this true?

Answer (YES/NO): NO